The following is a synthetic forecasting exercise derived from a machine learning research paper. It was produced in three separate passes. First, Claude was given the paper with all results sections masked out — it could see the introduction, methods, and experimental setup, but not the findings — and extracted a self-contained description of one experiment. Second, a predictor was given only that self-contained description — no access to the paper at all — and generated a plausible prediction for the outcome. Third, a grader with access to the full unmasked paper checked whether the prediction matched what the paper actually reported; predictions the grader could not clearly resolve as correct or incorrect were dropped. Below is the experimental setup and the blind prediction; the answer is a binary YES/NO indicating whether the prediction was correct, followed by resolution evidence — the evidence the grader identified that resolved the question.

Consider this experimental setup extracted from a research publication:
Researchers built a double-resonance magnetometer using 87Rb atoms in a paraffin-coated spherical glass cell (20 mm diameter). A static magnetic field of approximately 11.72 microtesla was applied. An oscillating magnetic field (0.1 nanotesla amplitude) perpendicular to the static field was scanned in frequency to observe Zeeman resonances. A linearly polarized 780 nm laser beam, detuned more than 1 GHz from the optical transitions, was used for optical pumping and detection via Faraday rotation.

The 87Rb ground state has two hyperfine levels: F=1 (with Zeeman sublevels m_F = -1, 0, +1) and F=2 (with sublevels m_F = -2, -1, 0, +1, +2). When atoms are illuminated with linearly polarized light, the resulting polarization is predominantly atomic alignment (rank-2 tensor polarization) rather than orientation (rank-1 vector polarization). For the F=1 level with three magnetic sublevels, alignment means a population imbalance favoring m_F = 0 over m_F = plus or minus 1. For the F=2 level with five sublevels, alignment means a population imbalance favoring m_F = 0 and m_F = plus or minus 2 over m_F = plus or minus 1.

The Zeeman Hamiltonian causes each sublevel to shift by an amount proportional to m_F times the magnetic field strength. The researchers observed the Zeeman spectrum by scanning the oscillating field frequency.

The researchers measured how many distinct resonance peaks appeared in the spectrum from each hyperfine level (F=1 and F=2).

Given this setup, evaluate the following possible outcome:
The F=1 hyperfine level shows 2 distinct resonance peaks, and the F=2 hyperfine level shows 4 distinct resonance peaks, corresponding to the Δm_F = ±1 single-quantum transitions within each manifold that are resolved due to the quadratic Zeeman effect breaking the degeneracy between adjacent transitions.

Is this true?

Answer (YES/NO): NO